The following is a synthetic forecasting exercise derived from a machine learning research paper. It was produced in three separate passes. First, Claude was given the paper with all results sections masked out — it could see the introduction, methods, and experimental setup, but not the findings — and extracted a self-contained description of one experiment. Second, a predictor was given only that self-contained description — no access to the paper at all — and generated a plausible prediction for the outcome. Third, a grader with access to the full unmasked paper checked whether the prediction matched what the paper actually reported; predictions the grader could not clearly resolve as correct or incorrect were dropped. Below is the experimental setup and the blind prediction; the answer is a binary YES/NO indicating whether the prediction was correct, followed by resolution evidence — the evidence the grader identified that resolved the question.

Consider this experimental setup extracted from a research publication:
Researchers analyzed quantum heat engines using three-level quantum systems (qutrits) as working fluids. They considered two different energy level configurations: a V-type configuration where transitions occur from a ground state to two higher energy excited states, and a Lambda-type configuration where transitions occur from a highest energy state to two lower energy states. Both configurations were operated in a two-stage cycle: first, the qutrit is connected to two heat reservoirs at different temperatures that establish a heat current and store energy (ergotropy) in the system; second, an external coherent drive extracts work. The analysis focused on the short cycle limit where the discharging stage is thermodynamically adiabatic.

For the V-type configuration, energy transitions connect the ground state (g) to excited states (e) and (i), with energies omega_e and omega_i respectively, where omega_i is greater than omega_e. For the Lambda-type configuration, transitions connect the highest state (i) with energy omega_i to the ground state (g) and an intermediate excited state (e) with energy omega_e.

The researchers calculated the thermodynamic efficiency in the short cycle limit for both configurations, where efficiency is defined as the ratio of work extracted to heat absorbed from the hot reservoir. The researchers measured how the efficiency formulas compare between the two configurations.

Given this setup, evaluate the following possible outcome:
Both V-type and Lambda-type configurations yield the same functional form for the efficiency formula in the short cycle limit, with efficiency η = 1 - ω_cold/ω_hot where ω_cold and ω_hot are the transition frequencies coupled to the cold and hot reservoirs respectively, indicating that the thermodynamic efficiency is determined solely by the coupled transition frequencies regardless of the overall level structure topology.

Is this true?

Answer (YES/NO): NO